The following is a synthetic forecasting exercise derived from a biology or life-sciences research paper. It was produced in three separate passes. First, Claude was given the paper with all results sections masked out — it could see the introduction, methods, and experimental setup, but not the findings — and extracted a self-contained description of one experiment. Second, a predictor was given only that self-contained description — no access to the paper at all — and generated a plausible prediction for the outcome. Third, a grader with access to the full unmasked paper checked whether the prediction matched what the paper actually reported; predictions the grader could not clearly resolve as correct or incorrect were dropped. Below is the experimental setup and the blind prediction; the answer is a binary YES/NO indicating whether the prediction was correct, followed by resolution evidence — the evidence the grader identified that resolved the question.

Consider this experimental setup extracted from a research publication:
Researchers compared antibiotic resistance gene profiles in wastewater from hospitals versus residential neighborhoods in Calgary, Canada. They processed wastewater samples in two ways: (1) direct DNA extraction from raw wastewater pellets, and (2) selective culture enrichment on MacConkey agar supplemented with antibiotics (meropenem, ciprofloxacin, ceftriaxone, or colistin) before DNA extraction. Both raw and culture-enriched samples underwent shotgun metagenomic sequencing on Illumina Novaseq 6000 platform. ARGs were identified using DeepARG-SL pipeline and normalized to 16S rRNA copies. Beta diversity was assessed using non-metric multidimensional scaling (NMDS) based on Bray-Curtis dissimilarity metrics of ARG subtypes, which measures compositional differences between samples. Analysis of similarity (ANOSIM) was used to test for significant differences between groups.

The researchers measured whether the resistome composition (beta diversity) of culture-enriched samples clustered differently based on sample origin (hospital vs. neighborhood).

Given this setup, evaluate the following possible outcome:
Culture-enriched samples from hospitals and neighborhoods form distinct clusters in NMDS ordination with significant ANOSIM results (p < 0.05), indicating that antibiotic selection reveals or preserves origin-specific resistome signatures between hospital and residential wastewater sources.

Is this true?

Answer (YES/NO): YES